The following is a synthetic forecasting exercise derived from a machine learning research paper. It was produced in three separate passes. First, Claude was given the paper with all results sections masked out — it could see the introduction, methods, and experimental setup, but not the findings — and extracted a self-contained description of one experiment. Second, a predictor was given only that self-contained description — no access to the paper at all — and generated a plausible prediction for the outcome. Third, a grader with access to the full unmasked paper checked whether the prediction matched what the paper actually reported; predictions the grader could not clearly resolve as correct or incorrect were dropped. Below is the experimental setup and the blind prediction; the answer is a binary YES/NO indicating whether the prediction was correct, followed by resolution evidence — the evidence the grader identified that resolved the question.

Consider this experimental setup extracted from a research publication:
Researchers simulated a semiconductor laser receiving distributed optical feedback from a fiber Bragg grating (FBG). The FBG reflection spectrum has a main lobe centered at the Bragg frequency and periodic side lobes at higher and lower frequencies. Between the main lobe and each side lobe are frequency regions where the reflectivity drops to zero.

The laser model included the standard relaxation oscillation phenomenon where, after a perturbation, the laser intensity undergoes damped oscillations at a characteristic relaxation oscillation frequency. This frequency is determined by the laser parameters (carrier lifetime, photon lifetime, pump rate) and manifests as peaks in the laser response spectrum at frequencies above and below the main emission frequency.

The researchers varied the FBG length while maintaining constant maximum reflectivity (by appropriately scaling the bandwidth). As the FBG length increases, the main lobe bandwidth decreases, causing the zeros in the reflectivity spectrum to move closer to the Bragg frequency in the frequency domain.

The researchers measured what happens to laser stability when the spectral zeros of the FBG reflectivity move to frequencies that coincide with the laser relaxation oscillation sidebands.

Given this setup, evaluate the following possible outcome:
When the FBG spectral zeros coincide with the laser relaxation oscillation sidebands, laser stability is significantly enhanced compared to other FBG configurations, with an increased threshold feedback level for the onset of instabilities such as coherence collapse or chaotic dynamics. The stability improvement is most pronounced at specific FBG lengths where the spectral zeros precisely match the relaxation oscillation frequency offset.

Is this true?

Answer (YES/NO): YES